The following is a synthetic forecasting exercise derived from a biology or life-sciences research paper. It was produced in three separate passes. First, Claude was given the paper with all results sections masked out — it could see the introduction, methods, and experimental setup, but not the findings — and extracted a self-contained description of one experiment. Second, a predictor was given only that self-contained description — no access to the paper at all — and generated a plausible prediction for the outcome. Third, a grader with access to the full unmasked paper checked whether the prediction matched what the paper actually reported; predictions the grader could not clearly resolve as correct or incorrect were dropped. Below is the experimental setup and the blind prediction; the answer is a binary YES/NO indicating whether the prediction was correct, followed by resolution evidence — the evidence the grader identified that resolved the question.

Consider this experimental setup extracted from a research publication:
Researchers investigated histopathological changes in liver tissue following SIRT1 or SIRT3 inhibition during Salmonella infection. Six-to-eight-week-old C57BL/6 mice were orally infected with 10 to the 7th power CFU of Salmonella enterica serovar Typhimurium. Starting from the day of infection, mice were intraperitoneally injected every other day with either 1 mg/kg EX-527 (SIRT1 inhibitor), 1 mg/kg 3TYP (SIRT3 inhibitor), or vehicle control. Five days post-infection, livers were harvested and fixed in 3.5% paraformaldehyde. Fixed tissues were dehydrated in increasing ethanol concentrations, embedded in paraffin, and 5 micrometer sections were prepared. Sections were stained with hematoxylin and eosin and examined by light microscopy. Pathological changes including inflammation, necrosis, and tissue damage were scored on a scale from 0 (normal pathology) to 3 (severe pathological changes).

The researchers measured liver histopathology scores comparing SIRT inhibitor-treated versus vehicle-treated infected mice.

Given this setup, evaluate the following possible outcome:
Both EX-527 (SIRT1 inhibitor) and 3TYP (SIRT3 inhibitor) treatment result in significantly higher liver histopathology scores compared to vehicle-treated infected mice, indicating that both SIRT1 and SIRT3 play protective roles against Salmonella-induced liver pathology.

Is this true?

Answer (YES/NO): YES